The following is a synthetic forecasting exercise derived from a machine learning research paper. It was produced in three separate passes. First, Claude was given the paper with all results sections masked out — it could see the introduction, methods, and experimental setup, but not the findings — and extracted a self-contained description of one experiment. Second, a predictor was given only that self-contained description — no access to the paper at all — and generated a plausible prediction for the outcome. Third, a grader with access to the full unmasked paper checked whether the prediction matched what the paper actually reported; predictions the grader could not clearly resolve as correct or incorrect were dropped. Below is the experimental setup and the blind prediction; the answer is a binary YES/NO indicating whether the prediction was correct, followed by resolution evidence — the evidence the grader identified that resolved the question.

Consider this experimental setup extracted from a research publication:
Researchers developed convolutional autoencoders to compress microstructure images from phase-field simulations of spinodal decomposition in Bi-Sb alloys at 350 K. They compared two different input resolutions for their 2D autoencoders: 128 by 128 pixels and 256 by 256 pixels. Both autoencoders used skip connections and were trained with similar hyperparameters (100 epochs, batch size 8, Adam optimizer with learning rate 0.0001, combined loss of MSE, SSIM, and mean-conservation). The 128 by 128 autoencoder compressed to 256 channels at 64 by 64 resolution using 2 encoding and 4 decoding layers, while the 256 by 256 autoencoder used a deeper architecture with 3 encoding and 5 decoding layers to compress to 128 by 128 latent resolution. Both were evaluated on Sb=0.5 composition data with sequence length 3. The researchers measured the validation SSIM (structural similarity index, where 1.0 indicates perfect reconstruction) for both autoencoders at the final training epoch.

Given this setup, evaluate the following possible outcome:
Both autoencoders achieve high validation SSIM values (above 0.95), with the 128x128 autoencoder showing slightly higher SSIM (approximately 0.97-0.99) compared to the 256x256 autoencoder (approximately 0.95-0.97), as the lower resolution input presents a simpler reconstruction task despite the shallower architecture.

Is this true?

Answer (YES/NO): NO